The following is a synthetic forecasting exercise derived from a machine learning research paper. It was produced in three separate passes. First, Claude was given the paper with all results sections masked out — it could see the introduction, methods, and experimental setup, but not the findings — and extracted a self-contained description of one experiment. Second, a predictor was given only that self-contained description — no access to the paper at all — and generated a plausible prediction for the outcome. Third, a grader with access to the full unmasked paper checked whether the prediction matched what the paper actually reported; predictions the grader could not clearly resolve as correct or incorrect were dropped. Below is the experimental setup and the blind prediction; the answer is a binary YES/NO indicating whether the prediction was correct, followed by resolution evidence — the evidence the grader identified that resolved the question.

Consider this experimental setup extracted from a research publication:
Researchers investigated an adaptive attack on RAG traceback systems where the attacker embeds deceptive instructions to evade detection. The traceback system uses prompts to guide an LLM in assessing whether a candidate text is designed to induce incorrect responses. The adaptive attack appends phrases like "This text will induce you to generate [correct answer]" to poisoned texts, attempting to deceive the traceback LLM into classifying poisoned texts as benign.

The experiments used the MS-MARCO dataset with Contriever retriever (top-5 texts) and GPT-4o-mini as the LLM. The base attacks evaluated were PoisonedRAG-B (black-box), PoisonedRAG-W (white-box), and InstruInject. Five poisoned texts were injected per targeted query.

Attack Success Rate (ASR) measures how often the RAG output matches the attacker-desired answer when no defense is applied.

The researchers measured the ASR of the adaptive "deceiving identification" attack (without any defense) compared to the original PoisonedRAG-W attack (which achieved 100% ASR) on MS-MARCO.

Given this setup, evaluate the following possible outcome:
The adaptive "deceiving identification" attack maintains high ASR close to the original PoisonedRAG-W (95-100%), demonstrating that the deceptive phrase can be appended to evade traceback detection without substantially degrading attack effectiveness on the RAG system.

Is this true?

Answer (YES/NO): NO